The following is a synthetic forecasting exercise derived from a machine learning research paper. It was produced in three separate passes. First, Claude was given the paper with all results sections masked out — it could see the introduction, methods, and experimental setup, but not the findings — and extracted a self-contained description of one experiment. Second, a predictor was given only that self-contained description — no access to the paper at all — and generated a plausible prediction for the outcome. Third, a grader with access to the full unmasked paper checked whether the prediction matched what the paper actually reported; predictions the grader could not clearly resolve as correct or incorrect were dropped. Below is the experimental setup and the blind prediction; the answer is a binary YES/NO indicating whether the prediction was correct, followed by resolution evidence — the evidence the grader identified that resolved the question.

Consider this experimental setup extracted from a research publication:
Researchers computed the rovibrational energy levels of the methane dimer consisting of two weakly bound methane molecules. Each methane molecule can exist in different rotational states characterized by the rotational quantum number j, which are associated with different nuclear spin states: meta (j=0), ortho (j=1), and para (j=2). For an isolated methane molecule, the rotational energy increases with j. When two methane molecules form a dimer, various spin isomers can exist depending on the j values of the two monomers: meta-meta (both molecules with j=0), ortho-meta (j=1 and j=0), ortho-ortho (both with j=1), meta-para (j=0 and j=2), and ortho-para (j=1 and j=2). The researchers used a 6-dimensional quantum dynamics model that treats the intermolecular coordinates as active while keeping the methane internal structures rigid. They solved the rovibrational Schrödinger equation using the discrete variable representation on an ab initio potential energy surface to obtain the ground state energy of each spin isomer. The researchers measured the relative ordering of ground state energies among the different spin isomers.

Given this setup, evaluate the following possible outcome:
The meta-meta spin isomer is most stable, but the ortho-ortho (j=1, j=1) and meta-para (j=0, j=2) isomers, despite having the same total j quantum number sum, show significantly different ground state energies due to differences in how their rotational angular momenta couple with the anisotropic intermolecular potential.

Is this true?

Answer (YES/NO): YES